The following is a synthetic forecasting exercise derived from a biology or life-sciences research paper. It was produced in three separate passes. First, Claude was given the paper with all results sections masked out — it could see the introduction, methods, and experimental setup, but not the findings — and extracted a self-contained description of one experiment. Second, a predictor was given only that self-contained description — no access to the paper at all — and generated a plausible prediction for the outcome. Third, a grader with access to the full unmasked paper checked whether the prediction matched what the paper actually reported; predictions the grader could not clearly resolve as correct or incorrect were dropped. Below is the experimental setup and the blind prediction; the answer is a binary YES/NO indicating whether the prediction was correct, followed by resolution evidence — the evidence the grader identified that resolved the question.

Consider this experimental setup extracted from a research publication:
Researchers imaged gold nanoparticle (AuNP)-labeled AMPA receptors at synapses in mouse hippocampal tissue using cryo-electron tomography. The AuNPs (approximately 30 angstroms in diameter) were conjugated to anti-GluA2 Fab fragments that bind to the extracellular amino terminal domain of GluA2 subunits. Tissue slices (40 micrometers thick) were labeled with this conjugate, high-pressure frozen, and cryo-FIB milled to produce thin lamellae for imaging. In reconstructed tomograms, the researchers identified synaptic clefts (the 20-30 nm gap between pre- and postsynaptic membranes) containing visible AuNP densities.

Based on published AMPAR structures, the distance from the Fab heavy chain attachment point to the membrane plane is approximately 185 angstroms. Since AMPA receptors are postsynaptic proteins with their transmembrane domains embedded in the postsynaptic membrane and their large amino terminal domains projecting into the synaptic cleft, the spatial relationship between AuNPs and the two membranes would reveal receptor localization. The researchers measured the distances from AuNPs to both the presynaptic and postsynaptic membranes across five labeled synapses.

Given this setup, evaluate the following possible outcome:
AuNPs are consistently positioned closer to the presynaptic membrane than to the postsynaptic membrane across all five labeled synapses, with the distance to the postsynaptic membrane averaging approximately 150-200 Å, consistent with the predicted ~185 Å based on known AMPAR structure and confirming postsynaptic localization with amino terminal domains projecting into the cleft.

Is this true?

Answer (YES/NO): YES